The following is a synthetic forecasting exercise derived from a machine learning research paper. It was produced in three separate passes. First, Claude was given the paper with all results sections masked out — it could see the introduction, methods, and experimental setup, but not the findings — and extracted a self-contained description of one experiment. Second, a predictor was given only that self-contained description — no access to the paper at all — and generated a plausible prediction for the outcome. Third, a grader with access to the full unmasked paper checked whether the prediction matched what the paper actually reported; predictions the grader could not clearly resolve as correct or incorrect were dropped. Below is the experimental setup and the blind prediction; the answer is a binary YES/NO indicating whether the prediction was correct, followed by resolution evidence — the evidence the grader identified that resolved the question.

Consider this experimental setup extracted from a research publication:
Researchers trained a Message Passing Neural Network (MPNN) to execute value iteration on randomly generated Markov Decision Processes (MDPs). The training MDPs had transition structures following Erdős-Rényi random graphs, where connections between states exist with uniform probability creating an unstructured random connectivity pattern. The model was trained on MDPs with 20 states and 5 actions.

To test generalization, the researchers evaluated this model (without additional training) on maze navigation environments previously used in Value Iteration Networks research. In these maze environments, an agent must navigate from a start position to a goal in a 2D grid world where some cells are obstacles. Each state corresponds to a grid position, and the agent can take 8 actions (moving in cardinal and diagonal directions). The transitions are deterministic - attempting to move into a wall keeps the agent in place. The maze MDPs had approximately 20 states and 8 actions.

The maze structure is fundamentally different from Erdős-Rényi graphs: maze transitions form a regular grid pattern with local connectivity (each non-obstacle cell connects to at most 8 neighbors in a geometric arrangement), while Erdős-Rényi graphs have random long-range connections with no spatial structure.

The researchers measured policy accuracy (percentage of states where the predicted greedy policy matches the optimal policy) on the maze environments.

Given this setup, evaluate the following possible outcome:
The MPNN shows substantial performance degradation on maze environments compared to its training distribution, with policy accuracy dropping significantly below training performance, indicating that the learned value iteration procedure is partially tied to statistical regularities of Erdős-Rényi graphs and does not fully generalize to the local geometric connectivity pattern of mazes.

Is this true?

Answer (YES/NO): YES